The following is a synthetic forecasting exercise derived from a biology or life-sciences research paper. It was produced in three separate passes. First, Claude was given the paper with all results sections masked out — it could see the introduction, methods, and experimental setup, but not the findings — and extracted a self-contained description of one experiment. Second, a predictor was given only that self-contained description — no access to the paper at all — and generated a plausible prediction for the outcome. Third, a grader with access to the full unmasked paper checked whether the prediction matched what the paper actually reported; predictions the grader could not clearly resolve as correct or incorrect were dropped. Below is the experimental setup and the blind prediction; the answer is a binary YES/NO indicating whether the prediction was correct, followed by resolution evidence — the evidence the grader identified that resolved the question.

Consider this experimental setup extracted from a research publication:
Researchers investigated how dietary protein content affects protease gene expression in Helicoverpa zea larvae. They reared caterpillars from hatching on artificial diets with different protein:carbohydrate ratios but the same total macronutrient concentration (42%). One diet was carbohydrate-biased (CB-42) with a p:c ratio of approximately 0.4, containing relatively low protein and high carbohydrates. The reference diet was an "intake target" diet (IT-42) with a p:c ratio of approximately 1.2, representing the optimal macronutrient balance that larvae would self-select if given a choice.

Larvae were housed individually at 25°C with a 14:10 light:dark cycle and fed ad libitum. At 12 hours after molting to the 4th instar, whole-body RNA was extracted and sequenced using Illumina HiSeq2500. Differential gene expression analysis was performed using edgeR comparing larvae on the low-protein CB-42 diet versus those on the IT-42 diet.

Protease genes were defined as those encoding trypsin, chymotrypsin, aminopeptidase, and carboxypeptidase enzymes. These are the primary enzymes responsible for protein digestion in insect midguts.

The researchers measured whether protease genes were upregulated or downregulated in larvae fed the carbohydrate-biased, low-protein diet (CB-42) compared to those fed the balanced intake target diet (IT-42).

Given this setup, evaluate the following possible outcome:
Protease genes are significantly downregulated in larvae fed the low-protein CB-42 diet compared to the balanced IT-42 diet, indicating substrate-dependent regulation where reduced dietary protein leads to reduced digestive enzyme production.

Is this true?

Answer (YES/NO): NO